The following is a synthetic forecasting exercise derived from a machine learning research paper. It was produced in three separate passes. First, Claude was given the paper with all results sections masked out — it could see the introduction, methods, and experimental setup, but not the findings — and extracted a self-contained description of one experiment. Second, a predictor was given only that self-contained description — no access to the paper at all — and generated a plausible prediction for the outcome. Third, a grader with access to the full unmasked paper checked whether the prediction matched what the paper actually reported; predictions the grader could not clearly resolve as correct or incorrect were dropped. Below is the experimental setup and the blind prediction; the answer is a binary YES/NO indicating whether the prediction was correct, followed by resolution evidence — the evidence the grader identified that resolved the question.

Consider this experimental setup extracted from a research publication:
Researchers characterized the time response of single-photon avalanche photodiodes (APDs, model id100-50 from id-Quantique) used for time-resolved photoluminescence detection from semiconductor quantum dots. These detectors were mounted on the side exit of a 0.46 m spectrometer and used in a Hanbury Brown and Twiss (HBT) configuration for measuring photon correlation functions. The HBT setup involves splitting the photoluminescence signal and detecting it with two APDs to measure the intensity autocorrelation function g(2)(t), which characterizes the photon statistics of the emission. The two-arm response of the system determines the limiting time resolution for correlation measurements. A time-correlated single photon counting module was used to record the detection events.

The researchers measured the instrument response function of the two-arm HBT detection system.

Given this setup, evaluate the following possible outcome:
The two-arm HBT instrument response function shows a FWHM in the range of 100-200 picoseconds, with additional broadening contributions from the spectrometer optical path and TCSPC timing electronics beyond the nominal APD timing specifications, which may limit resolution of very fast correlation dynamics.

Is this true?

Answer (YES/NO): NO